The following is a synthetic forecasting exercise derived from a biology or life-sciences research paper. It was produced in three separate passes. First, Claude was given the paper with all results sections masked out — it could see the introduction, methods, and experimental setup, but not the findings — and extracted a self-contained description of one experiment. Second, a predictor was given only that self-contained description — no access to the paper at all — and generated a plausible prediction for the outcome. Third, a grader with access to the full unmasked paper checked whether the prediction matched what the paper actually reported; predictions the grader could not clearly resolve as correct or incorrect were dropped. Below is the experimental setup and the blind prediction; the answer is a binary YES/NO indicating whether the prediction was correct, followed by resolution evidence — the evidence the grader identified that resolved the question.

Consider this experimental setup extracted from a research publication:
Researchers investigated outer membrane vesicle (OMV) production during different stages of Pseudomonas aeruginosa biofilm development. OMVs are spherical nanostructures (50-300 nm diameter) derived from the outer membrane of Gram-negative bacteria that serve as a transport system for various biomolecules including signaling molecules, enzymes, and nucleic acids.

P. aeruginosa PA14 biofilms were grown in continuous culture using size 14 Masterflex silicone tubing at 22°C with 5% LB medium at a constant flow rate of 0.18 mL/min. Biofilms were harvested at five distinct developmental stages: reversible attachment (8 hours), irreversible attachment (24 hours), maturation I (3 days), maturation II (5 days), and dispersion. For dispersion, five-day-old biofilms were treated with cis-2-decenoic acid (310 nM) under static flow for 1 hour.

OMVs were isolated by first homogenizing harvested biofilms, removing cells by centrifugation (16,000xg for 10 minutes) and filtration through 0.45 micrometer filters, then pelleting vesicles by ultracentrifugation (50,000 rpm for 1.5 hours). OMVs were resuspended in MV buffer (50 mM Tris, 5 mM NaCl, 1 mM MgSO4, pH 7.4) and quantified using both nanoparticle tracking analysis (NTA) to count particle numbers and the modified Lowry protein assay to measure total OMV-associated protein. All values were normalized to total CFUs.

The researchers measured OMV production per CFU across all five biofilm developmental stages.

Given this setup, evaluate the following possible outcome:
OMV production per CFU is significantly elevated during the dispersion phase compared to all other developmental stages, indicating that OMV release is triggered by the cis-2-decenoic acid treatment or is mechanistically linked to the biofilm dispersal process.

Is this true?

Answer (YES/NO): YES